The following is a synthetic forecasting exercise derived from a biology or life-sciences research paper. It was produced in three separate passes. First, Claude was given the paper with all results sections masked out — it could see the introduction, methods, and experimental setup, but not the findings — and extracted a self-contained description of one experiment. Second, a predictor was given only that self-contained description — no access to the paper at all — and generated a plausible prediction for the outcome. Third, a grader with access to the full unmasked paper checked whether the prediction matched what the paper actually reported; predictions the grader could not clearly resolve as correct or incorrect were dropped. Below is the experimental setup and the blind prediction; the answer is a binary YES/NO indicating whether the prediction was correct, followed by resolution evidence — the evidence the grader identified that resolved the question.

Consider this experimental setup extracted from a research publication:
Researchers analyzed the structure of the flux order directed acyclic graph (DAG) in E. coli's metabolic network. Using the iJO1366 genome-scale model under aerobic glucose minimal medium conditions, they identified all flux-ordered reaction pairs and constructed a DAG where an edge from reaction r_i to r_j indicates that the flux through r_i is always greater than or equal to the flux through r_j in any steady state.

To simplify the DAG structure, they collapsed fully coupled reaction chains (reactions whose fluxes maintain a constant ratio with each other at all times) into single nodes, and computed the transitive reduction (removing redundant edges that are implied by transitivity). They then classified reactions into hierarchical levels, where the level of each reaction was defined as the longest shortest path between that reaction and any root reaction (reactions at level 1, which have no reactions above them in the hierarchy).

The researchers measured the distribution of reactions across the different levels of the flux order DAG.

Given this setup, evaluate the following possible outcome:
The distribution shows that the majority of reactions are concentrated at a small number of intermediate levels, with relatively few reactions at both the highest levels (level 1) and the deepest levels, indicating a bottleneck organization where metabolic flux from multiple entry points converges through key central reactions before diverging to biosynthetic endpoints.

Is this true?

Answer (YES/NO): NO